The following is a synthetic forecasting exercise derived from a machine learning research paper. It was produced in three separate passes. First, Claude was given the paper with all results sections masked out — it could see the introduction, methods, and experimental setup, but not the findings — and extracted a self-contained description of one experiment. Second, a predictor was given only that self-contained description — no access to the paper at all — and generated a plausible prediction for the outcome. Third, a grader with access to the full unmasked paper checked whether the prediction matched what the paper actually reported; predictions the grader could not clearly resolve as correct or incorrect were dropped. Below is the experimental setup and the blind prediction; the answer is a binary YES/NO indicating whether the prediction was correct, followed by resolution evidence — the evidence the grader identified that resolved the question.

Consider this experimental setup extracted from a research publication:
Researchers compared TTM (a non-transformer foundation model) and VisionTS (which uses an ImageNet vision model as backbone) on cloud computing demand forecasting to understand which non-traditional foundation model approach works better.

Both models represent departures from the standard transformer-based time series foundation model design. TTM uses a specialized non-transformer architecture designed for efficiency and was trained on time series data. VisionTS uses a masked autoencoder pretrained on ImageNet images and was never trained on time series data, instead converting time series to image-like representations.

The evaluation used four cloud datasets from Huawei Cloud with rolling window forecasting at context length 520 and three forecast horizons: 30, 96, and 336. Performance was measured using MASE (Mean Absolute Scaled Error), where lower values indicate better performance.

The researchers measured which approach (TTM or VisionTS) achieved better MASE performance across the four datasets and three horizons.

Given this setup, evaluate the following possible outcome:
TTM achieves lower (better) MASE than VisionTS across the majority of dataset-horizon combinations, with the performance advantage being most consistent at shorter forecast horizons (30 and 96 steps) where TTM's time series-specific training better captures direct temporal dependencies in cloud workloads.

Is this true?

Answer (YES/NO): NO